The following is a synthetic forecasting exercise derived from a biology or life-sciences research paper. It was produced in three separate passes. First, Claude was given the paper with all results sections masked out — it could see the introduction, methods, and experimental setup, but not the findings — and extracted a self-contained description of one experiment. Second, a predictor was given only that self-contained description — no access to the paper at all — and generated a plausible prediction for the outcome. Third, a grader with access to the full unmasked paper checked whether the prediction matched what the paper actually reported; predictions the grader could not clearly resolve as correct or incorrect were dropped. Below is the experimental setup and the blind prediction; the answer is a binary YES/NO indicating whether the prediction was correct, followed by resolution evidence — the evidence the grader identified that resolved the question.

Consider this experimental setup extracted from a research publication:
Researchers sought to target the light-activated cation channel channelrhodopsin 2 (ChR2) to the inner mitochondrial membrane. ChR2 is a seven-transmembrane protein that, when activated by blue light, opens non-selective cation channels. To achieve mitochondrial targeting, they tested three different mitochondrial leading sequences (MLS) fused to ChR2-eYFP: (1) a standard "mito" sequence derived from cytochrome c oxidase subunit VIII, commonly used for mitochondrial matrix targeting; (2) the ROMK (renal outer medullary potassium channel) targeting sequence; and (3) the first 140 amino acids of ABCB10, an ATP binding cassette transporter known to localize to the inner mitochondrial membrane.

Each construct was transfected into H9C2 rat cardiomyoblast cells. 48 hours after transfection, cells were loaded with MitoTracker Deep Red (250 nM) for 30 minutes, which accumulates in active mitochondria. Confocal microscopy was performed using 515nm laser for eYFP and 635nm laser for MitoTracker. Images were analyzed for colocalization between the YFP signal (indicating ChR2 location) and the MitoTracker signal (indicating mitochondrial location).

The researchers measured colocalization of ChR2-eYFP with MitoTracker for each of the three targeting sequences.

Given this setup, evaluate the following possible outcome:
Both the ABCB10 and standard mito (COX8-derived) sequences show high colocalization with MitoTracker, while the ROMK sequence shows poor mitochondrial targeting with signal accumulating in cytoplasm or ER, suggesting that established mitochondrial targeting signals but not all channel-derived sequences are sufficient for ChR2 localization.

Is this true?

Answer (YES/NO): NO